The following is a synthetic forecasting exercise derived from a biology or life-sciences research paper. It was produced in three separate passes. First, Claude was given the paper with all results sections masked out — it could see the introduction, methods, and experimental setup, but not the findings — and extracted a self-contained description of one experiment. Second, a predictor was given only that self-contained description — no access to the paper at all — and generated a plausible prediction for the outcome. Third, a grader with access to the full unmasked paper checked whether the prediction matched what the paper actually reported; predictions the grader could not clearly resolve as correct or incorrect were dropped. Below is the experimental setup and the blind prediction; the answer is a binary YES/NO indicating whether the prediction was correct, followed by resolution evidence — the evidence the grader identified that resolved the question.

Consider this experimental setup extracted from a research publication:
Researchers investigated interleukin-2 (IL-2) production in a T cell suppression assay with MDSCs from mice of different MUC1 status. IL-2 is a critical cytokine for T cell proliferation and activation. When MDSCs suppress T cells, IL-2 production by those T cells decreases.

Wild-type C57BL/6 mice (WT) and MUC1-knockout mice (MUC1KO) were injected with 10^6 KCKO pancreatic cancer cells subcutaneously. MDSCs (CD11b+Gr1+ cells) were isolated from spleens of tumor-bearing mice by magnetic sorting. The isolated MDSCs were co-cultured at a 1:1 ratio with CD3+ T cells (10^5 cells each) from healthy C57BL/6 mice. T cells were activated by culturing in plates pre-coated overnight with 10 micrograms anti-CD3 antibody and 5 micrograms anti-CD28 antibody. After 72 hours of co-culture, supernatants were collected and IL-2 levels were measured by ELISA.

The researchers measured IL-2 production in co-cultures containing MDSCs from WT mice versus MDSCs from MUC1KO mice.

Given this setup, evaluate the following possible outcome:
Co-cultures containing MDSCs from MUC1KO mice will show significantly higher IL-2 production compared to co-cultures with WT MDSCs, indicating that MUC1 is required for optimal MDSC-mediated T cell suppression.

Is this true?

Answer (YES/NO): NO